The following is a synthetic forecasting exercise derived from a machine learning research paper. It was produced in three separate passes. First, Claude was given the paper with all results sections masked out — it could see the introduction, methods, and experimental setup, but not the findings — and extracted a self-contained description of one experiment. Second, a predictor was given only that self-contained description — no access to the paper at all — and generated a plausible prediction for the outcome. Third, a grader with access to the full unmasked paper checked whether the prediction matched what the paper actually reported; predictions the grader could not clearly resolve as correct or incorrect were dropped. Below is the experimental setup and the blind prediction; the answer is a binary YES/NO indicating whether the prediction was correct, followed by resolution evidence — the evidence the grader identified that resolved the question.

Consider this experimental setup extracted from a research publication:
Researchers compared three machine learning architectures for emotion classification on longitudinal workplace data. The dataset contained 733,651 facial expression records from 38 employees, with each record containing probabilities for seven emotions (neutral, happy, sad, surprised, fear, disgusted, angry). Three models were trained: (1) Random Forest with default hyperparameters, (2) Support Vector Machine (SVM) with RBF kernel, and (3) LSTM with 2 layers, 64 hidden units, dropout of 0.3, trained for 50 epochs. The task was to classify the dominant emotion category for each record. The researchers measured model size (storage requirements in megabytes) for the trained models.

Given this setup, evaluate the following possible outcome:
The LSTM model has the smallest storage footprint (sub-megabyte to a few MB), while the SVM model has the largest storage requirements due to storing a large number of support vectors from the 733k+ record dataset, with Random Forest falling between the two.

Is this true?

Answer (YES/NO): NO